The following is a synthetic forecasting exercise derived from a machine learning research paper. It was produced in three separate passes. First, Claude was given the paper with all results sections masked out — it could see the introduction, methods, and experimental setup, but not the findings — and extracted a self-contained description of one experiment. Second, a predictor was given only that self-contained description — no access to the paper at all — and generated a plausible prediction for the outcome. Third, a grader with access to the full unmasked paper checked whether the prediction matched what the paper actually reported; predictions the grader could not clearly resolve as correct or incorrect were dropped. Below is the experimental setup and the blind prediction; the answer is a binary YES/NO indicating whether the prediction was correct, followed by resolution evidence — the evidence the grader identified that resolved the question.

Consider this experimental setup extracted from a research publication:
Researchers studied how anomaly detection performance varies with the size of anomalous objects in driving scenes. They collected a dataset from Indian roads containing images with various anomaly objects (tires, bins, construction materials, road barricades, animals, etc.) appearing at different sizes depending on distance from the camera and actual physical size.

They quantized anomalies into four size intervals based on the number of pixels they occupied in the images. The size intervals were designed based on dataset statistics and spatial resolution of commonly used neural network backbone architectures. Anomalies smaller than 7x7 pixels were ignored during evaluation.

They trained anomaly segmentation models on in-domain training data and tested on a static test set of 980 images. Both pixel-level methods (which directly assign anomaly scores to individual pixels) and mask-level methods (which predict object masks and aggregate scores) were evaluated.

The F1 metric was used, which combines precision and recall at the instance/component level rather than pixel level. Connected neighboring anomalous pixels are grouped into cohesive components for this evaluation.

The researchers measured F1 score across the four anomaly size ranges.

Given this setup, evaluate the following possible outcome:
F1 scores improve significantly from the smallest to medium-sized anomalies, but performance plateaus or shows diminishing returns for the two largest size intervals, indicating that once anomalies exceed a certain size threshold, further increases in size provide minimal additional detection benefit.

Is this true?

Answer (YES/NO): NO